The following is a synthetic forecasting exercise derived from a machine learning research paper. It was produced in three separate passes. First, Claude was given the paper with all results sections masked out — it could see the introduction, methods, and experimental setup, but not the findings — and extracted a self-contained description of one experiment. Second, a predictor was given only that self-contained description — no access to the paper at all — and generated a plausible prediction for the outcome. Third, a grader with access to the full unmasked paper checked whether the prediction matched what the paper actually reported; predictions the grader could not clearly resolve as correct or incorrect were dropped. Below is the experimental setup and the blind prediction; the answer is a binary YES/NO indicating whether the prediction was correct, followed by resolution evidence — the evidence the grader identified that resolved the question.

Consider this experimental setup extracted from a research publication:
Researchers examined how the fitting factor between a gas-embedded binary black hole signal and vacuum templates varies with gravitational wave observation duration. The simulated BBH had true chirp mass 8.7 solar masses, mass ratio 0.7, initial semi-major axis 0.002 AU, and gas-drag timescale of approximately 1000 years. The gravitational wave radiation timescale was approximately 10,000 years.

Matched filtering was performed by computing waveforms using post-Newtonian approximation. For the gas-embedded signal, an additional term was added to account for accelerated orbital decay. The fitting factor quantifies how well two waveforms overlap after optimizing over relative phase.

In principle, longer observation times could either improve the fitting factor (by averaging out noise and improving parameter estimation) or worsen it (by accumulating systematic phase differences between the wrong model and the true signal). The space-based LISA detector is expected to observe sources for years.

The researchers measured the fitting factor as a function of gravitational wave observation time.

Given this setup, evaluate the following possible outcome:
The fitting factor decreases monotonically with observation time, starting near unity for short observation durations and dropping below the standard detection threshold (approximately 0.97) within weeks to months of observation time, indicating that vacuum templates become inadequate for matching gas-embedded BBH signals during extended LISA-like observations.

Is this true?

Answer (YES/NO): NO